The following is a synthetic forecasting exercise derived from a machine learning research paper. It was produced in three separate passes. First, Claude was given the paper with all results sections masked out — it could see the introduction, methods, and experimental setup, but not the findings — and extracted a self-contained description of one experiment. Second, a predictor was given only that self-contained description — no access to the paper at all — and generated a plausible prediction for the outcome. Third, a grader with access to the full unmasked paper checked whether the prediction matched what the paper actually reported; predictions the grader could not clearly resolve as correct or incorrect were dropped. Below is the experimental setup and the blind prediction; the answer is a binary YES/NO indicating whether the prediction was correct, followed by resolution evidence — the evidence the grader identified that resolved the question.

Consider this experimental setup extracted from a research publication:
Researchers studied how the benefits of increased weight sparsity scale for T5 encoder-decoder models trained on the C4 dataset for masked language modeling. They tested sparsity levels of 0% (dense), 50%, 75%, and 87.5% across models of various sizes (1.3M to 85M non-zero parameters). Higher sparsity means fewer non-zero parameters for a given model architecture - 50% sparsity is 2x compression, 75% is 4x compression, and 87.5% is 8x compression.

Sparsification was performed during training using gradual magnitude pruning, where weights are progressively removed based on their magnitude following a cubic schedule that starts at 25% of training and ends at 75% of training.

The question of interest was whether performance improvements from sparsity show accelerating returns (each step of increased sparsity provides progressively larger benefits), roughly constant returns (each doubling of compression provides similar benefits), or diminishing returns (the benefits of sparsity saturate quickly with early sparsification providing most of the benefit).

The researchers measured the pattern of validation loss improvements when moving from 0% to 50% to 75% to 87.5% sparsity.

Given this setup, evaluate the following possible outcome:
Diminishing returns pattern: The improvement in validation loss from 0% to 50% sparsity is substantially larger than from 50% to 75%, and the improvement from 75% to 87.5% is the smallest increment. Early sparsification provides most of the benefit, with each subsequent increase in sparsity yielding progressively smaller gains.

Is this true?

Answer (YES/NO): YES